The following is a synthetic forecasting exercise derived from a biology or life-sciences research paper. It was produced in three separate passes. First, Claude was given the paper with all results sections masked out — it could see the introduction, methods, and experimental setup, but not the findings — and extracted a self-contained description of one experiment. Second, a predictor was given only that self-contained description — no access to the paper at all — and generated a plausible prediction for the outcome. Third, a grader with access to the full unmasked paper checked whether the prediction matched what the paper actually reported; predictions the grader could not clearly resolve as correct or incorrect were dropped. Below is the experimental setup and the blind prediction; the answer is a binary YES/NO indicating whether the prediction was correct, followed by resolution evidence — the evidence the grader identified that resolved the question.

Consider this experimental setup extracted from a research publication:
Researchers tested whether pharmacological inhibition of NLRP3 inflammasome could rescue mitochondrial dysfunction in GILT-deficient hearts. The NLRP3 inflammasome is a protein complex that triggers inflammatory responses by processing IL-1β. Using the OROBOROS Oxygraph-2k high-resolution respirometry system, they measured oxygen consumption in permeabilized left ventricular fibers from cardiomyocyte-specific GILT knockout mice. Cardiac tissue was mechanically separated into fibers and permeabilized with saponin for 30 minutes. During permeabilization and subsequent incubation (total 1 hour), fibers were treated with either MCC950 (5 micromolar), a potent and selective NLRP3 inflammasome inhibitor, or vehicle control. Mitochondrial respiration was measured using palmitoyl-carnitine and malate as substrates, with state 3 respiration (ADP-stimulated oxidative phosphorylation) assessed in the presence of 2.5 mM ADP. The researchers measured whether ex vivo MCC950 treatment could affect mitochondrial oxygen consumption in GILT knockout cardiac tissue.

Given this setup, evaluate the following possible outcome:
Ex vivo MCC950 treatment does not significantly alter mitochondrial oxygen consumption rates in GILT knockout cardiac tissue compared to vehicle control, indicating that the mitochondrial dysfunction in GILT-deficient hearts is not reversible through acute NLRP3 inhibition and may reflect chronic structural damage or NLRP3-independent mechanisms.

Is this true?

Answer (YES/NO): NO